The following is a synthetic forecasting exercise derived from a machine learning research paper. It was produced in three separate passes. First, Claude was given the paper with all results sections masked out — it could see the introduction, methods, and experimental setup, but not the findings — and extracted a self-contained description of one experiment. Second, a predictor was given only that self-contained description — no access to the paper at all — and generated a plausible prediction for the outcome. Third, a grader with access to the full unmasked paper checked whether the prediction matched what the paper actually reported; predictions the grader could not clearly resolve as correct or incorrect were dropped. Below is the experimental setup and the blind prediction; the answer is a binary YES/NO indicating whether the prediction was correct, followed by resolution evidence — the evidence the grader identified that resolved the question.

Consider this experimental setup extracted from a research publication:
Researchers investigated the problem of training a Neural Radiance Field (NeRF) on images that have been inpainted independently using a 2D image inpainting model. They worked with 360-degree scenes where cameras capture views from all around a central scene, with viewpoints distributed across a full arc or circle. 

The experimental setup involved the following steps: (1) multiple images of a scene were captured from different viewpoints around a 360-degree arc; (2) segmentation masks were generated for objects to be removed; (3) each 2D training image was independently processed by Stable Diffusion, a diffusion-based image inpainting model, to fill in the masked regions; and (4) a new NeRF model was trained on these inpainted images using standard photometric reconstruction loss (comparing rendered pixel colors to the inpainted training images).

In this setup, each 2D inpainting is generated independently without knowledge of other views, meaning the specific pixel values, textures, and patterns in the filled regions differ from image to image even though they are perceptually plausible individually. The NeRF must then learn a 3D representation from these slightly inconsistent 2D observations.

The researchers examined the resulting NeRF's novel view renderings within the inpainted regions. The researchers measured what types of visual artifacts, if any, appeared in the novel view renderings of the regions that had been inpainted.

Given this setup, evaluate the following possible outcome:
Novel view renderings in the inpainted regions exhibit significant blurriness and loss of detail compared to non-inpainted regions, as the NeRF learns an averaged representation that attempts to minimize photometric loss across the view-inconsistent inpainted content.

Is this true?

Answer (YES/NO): NO